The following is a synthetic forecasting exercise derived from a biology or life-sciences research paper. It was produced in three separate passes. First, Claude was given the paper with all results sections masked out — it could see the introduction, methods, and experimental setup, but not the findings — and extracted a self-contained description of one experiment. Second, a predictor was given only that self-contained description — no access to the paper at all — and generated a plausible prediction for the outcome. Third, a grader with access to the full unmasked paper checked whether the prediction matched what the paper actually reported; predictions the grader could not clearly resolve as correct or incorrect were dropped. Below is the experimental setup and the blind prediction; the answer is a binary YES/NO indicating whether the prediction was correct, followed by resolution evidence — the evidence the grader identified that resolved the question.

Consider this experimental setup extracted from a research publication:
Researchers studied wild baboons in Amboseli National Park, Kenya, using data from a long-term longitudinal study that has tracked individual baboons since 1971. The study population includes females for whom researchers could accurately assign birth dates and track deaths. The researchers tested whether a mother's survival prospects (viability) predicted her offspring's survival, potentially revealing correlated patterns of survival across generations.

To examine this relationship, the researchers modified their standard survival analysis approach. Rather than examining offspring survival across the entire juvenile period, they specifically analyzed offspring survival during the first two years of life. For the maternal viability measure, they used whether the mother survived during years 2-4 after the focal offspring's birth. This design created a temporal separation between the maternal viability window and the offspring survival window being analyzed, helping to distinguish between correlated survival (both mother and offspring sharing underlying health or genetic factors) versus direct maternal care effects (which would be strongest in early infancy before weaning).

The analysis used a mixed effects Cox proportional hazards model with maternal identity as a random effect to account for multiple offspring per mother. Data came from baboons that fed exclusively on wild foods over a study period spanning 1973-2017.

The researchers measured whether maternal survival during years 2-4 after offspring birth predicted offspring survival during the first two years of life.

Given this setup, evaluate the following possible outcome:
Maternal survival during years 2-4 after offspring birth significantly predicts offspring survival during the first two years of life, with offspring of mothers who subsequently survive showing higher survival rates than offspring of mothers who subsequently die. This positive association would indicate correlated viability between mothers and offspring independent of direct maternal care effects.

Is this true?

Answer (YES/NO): YES